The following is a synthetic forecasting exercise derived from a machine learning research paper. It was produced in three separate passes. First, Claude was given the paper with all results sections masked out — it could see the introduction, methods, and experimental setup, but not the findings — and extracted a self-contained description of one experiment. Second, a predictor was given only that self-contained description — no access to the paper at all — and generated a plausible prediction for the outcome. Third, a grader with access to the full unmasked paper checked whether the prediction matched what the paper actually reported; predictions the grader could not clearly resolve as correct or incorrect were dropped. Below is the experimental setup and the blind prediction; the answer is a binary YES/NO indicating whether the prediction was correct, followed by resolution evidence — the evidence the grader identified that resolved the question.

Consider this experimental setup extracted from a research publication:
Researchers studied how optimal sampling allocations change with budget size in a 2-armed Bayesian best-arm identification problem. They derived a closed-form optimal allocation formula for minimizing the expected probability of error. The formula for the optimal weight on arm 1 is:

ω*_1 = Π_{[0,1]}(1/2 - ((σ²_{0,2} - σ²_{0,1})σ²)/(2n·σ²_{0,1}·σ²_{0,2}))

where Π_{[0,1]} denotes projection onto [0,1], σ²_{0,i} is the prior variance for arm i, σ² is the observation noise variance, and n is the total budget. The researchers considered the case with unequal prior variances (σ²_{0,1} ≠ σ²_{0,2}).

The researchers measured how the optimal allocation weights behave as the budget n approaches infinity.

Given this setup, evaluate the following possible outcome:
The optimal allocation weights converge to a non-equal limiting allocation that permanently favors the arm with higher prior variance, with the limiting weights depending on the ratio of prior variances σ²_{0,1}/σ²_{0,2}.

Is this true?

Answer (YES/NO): NO